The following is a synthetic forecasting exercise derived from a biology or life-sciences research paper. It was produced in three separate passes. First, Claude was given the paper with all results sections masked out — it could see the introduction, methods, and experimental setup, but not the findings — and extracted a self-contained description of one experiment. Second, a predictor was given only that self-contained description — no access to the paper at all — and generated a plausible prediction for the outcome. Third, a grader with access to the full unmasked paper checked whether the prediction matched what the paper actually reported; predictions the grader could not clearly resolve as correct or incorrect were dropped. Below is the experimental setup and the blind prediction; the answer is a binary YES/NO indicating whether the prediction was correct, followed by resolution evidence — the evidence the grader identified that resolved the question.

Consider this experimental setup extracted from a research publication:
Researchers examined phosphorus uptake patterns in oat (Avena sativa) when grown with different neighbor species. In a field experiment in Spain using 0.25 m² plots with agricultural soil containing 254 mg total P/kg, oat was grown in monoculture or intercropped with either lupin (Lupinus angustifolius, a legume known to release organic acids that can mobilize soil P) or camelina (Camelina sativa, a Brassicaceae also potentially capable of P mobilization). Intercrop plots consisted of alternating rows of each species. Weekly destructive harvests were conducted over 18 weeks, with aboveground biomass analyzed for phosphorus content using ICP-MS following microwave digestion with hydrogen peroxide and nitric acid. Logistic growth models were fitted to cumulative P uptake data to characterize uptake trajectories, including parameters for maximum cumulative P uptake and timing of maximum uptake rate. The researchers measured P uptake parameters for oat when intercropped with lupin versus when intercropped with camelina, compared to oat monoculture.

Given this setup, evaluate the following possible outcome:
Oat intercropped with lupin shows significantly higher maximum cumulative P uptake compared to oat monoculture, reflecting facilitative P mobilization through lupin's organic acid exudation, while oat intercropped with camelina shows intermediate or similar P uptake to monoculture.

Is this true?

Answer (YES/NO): NO